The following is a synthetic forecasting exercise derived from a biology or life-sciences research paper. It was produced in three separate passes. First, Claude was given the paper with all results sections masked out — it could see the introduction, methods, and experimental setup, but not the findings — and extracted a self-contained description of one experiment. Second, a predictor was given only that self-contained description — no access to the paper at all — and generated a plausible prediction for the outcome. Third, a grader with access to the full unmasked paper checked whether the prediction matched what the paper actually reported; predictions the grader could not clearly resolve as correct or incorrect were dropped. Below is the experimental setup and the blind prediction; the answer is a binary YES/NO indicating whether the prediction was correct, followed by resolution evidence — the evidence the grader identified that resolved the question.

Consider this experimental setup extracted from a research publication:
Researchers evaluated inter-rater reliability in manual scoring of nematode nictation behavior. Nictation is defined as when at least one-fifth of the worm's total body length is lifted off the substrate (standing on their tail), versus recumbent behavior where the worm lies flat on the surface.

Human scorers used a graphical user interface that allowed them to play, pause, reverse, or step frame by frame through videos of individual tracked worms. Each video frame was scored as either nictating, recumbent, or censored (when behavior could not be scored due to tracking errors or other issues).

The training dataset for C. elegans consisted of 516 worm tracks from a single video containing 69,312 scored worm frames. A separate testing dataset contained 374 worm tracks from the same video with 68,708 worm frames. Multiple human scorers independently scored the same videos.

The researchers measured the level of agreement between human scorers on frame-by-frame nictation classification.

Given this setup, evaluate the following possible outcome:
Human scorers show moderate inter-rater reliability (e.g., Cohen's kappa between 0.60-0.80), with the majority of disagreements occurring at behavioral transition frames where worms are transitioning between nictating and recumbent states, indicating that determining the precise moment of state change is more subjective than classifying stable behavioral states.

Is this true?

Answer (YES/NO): NO